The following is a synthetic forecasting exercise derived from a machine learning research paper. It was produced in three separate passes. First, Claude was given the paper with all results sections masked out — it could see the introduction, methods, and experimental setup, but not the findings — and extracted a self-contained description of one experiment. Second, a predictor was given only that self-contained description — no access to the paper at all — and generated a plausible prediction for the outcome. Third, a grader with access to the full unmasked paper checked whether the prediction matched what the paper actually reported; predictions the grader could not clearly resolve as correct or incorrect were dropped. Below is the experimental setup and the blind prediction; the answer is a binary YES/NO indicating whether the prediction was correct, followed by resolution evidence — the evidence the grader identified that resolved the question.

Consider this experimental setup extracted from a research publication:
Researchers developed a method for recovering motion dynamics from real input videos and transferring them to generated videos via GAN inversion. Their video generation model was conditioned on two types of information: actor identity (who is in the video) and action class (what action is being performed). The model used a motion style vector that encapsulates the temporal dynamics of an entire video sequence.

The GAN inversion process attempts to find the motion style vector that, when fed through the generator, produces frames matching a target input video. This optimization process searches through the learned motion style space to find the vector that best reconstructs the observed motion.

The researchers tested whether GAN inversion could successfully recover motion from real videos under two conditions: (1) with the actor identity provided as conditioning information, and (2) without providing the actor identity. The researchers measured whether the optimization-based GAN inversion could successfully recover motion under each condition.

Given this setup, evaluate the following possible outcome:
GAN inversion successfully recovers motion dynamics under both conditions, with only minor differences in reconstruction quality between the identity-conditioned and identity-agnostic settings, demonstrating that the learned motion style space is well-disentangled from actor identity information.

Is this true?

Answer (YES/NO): NO